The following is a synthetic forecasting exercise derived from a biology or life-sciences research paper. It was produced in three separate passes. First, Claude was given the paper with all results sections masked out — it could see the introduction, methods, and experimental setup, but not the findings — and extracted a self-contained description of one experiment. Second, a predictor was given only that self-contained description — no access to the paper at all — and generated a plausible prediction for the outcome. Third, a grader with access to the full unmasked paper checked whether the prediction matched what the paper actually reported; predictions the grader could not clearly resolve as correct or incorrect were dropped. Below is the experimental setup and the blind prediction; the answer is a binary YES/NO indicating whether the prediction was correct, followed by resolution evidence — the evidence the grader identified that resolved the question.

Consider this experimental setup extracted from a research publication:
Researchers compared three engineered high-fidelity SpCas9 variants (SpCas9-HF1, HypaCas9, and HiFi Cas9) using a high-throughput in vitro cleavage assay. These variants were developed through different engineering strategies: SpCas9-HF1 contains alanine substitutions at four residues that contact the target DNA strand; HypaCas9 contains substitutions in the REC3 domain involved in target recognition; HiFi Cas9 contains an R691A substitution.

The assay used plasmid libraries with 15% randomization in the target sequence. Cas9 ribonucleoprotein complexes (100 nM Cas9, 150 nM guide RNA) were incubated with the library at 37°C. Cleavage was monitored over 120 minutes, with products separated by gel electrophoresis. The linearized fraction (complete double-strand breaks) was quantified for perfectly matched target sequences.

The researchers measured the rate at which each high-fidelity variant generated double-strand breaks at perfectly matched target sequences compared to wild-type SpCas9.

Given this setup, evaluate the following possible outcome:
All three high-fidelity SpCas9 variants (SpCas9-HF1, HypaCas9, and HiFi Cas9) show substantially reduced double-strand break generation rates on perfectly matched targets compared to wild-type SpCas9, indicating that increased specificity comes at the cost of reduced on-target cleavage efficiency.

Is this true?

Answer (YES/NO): NO